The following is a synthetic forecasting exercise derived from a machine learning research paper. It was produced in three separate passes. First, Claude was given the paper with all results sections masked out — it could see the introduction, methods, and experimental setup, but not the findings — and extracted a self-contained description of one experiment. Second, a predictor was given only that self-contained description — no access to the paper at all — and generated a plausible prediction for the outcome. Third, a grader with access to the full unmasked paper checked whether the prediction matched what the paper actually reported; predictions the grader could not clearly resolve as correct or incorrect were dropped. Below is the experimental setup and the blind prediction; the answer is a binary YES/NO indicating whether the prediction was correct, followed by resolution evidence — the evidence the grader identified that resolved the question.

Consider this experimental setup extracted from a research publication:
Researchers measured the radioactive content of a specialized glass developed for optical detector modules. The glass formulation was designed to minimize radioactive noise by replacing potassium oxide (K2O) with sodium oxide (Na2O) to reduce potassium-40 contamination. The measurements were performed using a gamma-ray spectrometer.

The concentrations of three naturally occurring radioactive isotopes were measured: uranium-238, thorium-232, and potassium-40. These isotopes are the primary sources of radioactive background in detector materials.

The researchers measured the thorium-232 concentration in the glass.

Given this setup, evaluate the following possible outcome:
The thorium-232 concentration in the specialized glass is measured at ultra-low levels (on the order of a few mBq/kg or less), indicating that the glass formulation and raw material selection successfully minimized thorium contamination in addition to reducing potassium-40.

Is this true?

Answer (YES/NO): NO